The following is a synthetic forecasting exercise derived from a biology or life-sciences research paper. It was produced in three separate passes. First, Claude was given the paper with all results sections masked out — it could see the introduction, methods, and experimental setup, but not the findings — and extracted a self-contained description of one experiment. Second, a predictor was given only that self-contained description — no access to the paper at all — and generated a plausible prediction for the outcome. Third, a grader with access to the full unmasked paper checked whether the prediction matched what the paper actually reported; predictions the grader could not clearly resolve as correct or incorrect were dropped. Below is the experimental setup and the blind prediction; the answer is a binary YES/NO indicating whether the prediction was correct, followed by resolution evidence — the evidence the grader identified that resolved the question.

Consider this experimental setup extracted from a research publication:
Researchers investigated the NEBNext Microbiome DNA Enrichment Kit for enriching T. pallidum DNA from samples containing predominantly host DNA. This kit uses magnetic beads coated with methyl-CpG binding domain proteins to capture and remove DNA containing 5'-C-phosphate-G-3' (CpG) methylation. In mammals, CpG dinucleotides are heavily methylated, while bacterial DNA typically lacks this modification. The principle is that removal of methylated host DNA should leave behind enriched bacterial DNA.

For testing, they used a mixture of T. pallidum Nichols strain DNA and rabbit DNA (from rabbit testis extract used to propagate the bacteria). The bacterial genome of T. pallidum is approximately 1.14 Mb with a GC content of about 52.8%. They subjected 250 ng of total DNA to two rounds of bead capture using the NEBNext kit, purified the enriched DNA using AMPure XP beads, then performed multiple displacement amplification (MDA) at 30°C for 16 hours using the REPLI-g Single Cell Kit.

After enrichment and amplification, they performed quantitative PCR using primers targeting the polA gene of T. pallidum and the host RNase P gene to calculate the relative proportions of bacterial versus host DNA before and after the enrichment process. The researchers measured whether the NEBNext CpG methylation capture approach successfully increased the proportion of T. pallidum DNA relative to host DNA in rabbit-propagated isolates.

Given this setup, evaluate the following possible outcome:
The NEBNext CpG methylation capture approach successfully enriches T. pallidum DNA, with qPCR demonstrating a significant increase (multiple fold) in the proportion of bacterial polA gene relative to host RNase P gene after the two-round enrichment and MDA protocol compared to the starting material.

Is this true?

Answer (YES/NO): YES